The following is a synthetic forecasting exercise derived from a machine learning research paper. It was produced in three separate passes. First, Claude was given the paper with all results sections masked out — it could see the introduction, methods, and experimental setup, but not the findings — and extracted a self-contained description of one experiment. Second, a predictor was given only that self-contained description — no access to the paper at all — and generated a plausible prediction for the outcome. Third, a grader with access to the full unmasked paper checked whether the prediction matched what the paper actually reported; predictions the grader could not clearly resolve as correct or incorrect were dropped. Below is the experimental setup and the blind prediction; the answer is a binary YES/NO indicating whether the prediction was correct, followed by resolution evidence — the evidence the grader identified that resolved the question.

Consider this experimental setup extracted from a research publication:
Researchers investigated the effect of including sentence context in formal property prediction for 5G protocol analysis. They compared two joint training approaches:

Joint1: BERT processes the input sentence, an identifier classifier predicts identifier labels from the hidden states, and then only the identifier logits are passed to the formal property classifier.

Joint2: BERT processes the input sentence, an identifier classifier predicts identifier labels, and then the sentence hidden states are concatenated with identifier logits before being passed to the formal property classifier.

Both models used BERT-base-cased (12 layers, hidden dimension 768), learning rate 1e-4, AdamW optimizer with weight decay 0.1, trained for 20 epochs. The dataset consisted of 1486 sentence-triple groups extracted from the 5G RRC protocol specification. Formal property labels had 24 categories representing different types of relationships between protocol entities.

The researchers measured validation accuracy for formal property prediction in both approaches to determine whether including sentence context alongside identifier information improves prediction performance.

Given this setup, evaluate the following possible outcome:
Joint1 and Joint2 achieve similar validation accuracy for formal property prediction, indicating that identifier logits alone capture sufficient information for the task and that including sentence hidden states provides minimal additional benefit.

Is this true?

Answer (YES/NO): NO